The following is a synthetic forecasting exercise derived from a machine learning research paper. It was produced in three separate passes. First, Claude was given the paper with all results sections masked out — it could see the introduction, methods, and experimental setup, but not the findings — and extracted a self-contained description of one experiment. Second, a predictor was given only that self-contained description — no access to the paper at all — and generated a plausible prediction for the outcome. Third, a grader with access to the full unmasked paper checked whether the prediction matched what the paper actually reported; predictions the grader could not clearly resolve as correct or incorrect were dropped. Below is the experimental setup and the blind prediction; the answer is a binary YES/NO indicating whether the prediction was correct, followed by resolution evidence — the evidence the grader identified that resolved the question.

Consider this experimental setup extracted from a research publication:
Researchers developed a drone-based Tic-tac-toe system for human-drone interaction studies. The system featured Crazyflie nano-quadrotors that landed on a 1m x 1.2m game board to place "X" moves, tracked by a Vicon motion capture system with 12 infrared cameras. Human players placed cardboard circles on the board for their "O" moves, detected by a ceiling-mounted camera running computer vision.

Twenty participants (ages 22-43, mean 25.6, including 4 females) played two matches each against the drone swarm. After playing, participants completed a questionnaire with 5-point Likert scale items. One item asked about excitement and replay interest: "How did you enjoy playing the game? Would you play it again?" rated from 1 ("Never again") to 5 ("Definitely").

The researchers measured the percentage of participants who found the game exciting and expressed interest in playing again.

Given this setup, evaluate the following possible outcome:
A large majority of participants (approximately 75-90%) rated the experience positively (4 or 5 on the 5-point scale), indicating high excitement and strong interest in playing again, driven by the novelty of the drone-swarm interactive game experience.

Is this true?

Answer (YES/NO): YES